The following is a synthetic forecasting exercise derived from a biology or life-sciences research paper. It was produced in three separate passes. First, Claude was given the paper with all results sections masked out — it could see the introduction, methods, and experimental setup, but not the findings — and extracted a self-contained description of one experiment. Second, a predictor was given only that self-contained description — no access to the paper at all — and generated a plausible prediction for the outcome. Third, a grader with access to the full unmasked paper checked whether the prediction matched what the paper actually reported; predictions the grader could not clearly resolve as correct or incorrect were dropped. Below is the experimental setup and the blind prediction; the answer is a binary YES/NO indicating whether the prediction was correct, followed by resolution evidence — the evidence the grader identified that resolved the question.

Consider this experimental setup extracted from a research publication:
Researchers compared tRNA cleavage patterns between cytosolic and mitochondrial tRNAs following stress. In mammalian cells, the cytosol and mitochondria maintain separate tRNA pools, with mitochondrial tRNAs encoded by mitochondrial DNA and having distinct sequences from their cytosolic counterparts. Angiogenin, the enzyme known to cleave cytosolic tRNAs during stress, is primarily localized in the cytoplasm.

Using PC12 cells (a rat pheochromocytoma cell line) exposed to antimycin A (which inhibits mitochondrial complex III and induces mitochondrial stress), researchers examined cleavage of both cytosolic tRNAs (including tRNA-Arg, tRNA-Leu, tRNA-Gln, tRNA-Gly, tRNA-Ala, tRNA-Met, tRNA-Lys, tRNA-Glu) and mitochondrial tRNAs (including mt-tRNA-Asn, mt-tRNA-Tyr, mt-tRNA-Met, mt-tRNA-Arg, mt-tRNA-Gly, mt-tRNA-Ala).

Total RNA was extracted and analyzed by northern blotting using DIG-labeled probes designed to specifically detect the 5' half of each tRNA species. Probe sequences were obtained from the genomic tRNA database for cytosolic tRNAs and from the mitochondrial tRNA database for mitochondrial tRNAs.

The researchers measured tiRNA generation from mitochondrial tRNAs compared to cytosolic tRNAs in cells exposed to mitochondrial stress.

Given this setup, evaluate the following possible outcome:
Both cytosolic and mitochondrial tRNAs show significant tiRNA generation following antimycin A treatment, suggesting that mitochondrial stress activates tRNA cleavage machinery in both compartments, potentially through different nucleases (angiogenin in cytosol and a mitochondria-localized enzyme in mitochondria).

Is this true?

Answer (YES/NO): NO